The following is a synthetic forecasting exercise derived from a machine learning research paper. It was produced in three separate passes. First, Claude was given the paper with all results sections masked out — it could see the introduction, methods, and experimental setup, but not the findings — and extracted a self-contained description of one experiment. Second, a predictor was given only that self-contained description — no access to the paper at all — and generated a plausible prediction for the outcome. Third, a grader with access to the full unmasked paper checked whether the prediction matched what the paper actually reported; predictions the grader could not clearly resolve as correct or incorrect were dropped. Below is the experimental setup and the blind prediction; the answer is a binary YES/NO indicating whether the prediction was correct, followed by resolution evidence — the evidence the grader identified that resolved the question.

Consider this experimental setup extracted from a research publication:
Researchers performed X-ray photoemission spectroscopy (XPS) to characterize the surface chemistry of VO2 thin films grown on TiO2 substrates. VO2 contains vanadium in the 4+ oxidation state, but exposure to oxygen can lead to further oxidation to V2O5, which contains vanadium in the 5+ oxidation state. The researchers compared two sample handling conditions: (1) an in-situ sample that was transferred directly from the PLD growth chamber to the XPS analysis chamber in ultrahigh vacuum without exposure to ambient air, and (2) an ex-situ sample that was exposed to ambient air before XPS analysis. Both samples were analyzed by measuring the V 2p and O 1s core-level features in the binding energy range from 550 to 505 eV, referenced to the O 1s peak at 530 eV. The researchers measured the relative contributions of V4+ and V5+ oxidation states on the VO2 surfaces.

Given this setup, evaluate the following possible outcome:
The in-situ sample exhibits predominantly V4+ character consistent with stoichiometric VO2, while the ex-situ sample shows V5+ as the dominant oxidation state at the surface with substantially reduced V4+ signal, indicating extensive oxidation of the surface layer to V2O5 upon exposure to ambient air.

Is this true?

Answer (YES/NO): NO